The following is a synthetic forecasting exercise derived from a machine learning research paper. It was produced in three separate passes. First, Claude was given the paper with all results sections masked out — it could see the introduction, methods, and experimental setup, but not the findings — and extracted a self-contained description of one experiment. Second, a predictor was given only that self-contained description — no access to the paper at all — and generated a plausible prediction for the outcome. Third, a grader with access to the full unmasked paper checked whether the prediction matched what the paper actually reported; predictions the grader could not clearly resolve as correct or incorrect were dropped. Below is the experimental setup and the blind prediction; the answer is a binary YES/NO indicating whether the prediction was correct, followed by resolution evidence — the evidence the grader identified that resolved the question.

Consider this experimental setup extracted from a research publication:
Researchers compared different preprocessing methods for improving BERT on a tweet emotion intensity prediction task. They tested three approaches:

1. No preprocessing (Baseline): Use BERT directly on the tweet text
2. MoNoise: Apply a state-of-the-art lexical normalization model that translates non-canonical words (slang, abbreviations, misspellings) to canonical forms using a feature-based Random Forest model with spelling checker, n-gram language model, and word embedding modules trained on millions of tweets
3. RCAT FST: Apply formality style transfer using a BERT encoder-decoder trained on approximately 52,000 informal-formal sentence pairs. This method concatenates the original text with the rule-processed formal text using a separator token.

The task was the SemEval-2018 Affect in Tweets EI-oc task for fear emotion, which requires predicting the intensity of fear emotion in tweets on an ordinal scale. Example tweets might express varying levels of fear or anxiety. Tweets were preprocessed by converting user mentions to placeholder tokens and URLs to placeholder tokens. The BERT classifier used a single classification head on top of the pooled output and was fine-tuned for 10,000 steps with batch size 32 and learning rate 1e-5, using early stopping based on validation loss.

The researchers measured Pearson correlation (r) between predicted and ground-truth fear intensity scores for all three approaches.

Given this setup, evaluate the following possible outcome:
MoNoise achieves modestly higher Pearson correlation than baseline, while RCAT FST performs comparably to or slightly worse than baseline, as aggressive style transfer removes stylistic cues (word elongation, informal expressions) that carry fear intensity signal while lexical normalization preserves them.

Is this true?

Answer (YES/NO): NO